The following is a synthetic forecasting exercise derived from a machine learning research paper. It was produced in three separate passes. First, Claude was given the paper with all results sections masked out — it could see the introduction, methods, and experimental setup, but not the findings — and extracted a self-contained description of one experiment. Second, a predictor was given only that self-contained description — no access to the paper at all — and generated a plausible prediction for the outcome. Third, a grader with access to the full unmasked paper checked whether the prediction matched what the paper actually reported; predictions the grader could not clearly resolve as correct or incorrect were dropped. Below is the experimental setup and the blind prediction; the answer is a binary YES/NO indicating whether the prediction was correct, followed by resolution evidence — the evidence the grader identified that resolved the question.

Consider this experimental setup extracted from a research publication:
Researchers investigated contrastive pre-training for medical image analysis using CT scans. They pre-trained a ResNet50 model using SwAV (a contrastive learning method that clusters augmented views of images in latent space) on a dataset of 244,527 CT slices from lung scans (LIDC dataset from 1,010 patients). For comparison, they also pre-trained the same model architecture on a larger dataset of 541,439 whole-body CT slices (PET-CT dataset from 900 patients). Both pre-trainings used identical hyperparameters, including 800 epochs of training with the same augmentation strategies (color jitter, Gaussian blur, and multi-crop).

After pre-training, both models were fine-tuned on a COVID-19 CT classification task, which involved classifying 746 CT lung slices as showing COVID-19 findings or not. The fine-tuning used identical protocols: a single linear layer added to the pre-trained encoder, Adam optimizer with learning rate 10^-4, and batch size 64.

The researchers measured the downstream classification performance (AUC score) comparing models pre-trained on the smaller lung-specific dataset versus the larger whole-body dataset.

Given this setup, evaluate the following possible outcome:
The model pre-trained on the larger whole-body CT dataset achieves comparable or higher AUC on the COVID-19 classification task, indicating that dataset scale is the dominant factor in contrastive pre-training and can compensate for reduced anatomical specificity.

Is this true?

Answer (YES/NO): NO